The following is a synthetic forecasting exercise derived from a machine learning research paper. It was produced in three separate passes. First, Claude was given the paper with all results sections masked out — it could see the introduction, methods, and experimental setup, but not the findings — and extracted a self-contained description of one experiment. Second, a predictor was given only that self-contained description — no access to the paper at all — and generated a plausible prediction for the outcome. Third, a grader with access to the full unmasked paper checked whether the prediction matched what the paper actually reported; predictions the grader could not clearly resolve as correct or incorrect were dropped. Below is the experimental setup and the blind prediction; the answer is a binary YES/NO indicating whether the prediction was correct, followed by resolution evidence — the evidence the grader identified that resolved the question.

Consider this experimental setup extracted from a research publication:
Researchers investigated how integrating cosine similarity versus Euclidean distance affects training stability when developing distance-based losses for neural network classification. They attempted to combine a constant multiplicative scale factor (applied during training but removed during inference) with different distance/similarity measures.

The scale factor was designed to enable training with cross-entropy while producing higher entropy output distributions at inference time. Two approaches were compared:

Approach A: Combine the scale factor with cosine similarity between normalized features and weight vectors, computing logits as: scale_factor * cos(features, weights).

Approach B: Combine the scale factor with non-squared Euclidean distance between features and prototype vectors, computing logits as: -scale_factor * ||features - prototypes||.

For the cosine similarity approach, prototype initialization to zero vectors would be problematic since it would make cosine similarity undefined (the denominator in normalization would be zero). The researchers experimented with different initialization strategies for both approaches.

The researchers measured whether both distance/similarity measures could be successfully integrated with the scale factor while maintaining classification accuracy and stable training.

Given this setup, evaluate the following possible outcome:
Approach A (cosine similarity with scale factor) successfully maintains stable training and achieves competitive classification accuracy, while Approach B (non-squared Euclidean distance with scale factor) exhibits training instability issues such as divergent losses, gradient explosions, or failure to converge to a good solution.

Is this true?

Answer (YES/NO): NO